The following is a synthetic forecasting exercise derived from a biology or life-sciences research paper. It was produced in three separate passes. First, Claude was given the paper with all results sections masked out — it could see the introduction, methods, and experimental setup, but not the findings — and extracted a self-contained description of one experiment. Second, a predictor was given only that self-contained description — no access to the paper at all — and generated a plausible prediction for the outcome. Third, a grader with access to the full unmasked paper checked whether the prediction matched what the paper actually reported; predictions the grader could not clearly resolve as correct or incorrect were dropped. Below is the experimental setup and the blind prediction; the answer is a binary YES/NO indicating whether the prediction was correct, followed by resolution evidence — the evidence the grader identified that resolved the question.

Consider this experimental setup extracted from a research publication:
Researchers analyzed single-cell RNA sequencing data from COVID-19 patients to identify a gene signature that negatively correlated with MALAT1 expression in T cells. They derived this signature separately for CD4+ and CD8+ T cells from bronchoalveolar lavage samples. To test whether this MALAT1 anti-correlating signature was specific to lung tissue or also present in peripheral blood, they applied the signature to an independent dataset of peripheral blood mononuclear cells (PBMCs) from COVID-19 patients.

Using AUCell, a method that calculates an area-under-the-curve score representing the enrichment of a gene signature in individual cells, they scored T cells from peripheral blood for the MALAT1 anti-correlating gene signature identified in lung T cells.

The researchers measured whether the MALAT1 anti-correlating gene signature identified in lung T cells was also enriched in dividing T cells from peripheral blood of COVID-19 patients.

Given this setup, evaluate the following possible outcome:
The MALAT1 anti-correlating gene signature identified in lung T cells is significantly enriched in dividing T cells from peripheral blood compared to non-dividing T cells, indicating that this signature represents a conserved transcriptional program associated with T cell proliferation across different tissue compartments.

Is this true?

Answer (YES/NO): YES